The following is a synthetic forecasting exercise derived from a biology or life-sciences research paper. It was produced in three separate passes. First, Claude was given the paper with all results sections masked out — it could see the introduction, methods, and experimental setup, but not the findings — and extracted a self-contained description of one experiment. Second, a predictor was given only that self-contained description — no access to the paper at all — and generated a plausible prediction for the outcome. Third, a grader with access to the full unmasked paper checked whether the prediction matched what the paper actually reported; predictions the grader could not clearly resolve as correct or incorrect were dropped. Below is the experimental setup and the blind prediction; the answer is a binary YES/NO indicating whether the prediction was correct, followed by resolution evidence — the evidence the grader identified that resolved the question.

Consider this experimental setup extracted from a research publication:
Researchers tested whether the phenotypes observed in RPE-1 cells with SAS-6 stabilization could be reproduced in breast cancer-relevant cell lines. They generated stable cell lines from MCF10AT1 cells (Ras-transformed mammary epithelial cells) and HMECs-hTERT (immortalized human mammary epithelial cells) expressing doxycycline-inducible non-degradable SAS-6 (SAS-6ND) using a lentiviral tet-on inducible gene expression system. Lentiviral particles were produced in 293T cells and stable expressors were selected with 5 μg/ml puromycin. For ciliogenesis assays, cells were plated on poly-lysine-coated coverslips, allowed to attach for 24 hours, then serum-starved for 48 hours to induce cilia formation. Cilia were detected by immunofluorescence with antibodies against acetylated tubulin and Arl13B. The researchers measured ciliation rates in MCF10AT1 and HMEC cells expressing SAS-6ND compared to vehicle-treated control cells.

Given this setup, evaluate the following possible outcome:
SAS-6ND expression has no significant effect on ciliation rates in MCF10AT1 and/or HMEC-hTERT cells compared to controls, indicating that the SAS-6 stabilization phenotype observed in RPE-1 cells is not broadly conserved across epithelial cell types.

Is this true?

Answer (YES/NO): NO